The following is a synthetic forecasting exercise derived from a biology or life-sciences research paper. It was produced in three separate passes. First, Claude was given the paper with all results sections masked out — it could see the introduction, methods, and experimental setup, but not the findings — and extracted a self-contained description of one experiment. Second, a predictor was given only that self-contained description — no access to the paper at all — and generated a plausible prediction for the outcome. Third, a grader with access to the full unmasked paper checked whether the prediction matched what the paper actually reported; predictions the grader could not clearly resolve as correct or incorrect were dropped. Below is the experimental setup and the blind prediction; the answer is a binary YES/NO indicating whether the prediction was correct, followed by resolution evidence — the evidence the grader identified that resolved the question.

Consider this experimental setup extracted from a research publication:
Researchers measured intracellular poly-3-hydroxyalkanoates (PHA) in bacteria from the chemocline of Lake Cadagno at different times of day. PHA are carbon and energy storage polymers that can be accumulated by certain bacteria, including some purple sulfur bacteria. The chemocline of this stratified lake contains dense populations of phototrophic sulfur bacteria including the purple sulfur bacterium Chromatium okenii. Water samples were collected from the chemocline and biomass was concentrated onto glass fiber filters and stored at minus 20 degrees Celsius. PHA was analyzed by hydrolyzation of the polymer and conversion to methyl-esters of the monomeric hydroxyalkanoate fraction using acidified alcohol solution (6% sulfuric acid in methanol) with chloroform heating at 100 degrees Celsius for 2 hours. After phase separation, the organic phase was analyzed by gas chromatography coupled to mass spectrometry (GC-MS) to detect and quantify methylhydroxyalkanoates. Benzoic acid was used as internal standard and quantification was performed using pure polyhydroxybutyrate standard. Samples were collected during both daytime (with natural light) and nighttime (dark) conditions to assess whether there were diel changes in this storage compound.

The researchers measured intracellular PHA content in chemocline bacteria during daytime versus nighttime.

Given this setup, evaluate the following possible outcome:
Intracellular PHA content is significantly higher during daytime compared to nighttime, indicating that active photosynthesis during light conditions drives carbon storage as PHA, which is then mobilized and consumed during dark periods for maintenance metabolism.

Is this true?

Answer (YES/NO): NO